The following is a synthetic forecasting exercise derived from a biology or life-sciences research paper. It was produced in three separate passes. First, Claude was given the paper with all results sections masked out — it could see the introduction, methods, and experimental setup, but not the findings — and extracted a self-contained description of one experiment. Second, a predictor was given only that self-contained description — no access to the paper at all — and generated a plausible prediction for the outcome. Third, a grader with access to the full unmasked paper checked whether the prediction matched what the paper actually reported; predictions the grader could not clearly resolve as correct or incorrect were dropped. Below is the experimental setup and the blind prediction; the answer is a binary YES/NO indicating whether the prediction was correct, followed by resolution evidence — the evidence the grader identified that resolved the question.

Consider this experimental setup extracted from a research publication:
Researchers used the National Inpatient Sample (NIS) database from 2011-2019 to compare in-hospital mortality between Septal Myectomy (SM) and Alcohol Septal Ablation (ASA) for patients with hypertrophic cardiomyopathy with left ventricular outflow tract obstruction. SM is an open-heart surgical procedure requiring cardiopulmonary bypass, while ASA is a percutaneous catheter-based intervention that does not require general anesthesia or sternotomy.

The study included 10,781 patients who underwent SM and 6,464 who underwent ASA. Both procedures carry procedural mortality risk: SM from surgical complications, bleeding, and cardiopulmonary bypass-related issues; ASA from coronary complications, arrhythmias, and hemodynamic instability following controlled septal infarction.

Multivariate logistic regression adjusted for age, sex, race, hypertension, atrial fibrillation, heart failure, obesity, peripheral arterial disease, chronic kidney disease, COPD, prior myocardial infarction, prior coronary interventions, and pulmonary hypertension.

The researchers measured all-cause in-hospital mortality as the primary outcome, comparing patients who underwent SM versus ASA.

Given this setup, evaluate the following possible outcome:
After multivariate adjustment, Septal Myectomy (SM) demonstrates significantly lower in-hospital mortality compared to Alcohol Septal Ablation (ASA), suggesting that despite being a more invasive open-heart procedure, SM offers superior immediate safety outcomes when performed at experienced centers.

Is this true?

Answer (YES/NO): NO